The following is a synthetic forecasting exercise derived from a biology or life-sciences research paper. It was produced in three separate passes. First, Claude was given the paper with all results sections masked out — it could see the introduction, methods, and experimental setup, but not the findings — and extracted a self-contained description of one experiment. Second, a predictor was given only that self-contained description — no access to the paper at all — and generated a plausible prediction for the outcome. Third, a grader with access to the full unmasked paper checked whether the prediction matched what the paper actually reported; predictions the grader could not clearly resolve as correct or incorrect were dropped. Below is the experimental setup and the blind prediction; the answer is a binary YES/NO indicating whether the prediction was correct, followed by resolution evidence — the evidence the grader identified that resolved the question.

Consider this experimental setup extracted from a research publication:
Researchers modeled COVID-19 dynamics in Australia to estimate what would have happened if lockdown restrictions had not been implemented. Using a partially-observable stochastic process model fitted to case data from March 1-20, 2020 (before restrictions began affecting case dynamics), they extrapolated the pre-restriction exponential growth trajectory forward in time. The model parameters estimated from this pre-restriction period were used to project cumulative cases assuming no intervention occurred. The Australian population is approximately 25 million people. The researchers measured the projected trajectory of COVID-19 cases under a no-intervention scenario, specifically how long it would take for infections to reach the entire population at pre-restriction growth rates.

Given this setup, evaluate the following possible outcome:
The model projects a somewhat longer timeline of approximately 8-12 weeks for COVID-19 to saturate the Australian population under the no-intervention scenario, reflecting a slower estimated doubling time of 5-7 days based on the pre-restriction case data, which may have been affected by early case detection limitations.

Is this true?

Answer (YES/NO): NO